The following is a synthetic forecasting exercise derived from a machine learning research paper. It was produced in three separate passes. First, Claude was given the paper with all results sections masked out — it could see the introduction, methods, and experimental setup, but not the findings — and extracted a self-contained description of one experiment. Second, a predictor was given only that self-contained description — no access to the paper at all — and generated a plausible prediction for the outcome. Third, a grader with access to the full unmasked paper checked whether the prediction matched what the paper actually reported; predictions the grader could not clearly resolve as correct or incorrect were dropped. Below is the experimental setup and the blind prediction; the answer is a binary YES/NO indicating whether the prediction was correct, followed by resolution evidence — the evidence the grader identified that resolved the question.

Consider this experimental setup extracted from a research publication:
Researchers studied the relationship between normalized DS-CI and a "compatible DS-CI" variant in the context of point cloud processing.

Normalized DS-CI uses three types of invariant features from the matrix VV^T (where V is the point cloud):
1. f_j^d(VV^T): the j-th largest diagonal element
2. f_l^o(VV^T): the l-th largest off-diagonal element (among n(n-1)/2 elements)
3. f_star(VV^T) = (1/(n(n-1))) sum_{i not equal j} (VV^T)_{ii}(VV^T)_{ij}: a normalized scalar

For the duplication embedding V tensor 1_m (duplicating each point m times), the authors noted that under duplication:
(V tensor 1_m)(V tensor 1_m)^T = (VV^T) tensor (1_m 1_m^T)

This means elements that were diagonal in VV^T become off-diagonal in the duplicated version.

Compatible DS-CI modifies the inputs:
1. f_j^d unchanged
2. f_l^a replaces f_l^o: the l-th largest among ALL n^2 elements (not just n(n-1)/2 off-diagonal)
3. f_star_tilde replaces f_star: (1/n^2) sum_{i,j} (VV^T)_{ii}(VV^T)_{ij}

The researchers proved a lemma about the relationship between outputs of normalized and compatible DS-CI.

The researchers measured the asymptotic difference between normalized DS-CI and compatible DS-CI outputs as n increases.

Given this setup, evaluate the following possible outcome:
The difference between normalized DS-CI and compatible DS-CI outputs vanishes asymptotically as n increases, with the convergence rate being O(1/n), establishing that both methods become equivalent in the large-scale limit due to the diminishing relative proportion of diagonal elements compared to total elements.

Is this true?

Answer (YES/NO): YES